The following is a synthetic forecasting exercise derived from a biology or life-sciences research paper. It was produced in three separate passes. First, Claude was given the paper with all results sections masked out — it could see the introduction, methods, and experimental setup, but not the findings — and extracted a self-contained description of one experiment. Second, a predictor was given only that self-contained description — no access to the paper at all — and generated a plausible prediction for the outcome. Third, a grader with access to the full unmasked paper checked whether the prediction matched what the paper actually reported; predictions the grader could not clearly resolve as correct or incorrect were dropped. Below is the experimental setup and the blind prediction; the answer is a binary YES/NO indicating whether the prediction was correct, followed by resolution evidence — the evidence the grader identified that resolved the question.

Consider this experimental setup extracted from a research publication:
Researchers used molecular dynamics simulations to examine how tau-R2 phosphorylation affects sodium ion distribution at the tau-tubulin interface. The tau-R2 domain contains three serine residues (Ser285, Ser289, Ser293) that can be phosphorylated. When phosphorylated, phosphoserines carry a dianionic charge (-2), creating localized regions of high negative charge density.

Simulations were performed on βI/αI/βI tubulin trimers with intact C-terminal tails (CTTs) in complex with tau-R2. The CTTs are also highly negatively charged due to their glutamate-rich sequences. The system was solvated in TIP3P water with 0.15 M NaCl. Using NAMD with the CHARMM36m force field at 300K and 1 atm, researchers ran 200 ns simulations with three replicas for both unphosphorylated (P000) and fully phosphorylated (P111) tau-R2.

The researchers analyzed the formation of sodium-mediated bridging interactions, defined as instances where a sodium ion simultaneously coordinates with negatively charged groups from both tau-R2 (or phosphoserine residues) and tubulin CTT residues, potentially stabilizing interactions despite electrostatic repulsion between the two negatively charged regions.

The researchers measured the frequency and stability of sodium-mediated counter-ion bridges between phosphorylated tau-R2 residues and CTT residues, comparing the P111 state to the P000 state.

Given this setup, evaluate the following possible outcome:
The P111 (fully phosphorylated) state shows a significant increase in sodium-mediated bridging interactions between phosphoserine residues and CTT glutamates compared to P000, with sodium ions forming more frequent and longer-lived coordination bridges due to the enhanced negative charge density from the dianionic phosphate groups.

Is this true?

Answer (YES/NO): NO